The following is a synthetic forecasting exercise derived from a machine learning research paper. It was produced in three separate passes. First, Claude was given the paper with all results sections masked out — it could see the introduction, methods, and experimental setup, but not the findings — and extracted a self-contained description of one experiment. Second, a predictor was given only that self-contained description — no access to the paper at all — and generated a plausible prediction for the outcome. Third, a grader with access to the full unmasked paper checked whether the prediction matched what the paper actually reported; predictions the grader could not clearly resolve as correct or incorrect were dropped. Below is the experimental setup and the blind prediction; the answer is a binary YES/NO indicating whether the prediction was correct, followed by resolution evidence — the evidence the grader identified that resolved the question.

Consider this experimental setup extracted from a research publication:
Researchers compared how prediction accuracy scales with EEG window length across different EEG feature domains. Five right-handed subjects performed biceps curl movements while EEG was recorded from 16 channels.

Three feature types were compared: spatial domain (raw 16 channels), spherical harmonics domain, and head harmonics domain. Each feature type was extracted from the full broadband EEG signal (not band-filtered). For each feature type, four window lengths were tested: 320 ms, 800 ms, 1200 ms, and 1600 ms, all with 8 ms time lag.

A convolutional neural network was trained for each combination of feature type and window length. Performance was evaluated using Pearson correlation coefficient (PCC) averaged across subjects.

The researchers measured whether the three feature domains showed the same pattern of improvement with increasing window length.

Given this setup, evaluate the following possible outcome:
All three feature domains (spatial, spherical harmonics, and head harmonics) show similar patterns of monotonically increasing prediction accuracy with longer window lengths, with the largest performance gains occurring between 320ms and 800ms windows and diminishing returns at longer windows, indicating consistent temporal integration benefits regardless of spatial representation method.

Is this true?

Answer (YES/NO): NO